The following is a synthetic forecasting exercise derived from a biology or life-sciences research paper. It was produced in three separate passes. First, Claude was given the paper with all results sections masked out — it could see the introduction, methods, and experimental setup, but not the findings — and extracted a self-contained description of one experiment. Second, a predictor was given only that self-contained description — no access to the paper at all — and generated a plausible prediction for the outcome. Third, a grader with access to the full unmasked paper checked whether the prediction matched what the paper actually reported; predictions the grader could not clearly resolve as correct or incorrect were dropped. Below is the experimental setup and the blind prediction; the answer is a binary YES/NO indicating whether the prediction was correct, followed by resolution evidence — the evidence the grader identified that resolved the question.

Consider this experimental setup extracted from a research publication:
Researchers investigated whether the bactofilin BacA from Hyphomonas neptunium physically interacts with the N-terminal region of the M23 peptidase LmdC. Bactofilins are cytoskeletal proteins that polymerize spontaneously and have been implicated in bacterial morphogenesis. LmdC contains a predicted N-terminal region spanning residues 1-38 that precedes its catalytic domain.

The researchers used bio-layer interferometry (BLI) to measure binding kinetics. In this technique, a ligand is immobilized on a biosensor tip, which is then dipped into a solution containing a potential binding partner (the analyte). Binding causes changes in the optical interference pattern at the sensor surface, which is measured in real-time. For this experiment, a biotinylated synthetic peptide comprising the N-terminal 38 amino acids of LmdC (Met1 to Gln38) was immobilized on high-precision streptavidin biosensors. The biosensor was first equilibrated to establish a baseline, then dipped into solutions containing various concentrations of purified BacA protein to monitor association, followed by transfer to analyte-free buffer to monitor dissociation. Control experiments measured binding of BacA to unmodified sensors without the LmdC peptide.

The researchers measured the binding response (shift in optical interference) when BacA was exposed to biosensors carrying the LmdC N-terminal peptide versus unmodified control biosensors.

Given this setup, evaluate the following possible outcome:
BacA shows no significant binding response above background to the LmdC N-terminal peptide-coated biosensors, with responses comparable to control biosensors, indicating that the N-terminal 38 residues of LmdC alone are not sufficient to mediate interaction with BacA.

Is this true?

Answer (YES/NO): NO